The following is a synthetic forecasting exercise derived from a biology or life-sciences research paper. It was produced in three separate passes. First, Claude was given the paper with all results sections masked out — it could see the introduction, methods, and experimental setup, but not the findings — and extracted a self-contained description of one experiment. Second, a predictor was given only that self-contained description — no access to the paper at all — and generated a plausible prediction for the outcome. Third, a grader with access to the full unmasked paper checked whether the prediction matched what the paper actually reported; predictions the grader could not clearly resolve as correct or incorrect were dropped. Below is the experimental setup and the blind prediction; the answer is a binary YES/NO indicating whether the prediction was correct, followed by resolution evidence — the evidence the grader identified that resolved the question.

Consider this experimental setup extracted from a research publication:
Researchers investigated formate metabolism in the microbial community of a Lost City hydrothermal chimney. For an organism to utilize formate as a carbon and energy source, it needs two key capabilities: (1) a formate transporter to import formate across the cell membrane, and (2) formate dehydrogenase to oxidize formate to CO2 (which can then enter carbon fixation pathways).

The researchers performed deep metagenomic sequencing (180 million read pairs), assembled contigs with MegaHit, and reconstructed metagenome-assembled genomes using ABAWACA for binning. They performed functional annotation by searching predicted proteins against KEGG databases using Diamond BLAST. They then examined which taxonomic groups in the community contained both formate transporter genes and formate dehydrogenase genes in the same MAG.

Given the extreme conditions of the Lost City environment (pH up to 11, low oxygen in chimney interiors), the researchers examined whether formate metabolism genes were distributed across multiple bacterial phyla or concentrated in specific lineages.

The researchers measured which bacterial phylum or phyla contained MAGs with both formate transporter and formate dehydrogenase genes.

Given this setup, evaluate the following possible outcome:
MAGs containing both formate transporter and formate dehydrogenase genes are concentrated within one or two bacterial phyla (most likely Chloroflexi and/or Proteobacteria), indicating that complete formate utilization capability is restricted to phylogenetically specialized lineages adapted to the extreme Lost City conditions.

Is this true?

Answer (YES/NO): YES